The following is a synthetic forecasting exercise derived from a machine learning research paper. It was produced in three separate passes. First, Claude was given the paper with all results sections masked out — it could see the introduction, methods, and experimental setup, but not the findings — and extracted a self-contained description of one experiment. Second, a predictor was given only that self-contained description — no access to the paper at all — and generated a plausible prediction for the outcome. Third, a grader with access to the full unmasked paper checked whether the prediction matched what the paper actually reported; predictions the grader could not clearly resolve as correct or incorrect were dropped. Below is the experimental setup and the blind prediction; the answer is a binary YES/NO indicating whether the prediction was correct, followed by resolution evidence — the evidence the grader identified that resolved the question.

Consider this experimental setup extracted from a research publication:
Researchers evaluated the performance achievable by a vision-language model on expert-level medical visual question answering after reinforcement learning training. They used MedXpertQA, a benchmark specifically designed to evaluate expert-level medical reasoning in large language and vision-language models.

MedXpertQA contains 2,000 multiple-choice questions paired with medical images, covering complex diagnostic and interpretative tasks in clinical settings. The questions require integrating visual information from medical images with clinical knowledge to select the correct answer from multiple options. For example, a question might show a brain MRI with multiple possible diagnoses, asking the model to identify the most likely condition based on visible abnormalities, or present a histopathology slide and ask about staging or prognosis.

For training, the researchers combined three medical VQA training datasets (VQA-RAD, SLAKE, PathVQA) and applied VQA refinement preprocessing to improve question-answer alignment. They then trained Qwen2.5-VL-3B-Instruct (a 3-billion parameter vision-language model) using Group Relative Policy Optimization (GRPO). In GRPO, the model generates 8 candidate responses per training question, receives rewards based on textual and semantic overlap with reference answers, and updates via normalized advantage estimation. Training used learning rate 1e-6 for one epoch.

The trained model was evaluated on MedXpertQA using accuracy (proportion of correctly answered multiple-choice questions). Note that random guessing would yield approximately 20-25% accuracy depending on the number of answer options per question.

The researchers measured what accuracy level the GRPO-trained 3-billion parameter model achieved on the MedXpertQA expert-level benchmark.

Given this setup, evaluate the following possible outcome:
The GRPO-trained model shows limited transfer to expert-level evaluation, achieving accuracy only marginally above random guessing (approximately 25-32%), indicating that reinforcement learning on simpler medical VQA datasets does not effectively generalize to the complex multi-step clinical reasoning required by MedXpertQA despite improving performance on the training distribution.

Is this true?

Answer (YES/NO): NO